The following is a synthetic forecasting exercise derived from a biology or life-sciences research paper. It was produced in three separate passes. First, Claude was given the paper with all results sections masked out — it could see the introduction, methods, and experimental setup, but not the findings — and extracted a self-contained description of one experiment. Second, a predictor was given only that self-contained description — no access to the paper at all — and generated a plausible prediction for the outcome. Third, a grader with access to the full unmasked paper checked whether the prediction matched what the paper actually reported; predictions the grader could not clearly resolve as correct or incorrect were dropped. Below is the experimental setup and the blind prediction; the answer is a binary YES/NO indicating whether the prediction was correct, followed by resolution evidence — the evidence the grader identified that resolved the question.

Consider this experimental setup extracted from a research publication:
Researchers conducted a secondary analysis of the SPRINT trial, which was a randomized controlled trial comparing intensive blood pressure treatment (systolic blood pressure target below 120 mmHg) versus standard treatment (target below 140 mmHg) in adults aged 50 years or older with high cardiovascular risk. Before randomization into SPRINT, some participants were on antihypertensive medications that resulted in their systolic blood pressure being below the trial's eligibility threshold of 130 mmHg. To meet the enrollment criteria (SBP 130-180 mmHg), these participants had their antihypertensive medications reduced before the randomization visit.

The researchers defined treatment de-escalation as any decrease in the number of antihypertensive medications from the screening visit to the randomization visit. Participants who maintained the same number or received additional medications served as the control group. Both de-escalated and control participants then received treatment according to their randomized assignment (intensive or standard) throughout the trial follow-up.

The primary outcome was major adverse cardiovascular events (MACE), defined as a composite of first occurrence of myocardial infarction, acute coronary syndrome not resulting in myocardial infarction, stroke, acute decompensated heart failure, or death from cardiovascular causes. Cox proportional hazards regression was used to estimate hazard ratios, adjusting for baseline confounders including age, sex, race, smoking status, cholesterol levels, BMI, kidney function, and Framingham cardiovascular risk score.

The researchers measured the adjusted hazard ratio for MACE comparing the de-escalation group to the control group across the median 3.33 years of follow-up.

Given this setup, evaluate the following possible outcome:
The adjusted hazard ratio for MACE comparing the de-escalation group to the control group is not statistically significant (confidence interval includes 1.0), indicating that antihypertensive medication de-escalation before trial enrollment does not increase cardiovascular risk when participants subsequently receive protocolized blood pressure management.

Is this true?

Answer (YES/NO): NO